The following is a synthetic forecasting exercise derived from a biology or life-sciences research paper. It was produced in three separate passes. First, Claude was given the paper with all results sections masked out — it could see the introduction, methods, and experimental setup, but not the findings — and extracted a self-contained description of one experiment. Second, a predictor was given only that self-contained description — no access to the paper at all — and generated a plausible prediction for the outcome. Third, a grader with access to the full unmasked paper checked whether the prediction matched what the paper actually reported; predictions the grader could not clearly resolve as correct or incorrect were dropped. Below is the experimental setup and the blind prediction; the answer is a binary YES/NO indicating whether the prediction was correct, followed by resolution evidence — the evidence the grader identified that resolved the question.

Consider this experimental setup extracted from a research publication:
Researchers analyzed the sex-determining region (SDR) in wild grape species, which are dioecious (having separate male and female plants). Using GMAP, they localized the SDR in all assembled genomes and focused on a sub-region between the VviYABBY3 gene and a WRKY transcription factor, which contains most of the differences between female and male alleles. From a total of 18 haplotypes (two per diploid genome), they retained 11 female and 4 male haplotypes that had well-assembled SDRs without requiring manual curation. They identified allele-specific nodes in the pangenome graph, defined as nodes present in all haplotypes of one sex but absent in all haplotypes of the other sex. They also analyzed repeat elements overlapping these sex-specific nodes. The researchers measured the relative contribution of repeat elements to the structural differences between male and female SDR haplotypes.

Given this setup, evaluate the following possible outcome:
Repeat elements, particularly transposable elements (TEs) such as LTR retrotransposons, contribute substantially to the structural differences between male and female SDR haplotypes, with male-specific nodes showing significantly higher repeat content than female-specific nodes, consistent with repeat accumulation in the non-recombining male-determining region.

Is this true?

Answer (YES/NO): NO